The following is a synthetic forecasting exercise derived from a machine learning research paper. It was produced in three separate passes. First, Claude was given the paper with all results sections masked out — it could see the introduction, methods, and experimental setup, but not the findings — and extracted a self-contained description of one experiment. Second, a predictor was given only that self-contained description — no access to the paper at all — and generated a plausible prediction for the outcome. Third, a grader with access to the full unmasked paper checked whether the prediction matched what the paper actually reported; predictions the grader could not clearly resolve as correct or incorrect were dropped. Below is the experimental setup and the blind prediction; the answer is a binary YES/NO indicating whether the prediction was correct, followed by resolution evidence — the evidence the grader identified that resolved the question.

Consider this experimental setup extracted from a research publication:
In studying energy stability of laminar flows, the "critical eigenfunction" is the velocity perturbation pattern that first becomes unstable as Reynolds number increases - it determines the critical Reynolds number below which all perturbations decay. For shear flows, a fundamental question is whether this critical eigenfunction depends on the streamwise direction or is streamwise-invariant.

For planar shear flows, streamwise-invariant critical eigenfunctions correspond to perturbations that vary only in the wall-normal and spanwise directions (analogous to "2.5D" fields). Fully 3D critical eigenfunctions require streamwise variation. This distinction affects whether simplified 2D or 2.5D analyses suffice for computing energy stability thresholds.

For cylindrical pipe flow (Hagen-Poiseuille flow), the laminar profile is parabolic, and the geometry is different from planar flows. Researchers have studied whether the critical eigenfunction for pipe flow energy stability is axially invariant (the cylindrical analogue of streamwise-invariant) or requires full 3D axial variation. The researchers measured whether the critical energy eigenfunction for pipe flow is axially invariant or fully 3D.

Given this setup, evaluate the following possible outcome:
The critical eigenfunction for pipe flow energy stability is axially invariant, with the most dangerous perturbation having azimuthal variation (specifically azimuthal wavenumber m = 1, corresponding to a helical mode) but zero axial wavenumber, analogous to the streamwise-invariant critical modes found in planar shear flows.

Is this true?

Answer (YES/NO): NO